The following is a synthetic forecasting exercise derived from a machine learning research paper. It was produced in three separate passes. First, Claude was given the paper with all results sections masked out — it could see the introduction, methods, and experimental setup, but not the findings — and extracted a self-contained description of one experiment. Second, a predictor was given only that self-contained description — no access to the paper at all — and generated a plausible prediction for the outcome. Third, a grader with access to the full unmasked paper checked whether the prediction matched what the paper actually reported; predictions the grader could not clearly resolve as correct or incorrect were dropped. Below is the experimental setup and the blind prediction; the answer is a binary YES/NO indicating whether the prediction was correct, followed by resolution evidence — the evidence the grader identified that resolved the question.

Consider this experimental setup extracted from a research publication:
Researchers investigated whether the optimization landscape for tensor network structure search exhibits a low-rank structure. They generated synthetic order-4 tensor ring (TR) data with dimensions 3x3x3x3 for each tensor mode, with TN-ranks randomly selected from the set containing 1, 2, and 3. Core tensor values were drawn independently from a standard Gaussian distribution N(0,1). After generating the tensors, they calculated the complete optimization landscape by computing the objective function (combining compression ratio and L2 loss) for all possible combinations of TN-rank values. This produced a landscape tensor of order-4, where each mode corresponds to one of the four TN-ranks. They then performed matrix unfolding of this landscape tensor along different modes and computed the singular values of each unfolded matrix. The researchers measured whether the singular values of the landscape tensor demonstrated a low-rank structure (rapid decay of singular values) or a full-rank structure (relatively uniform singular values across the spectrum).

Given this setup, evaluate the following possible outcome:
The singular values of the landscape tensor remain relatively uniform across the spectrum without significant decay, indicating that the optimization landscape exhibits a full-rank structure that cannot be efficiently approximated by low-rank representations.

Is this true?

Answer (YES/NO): NO